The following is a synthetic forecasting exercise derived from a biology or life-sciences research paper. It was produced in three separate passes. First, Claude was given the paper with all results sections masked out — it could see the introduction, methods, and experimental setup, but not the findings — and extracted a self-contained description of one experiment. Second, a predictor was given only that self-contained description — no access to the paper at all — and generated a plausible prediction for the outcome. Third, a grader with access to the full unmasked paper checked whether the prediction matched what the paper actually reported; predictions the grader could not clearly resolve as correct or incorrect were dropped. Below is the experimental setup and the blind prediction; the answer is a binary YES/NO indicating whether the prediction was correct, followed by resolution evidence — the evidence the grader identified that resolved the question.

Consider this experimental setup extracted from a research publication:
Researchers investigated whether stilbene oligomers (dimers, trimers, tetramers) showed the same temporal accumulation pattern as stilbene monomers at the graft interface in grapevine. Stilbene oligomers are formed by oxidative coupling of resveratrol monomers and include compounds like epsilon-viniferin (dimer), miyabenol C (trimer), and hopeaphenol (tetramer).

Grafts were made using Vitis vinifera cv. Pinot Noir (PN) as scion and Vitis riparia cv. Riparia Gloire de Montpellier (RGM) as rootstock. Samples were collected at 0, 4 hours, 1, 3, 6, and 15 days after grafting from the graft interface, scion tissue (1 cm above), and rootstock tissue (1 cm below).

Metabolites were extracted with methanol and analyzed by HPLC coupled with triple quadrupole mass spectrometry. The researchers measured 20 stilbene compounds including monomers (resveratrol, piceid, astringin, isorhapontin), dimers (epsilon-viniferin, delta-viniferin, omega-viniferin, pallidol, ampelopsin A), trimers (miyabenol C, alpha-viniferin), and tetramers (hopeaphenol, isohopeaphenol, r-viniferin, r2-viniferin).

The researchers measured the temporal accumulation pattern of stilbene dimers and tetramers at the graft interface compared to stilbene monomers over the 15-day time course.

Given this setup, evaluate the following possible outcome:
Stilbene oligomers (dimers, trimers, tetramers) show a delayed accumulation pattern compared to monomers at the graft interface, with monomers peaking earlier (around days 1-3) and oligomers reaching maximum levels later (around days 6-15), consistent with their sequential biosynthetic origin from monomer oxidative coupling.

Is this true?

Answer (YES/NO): NO